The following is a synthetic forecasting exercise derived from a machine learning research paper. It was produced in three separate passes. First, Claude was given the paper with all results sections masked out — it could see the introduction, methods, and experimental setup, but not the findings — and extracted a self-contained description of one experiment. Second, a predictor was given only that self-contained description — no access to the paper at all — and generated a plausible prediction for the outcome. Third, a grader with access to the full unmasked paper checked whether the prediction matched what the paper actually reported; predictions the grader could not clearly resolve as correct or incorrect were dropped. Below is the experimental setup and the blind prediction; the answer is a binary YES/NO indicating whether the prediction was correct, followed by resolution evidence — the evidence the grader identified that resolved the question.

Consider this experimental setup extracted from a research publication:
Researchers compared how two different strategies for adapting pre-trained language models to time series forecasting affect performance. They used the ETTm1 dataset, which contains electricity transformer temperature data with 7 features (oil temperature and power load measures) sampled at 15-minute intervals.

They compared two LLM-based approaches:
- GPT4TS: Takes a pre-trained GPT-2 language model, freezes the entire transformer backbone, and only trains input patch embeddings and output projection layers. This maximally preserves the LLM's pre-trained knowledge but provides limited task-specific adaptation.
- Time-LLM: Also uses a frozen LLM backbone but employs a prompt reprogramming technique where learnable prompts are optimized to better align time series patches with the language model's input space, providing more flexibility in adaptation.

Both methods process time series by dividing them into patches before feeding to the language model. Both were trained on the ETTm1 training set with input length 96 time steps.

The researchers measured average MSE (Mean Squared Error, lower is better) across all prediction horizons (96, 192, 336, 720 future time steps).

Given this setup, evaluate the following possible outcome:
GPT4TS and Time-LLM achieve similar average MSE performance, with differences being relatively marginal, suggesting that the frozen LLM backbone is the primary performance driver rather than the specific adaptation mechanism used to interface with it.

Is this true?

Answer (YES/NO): YES